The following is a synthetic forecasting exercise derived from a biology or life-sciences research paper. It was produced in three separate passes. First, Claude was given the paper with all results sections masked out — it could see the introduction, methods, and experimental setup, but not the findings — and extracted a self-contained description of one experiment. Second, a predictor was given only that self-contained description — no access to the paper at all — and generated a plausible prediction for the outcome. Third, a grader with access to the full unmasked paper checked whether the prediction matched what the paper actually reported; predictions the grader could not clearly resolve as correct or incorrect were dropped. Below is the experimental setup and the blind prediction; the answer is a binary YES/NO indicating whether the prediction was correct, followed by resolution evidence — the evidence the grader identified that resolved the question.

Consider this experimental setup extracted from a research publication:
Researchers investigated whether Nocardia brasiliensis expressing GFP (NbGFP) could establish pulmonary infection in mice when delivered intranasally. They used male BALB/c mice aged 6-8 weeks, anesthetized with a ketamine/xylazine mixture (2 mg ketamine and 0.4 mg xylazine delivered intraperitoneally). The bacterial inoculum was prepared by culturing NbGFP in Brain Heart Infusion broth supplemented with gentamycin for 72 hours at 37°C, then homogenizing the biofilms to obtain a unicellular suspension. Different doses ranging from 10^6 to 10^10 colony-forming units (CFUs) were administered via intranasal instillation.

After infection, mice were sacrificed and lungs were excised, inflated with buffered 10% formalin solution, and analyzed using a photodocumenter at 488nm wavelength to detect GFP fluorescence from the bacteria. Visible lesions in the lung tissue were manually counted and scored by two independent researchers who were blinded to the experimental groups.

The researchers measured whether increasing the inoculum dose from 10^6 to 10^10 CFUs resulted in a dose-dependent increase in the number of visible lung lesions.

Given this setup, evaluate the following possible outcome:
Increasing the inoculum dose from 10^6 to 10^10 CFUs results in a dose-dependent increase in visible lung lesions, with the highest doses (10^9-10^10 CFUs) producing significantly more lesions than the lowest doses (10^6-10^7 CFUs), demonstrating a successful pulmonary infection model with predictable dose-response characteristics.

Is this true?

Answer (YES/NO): NO